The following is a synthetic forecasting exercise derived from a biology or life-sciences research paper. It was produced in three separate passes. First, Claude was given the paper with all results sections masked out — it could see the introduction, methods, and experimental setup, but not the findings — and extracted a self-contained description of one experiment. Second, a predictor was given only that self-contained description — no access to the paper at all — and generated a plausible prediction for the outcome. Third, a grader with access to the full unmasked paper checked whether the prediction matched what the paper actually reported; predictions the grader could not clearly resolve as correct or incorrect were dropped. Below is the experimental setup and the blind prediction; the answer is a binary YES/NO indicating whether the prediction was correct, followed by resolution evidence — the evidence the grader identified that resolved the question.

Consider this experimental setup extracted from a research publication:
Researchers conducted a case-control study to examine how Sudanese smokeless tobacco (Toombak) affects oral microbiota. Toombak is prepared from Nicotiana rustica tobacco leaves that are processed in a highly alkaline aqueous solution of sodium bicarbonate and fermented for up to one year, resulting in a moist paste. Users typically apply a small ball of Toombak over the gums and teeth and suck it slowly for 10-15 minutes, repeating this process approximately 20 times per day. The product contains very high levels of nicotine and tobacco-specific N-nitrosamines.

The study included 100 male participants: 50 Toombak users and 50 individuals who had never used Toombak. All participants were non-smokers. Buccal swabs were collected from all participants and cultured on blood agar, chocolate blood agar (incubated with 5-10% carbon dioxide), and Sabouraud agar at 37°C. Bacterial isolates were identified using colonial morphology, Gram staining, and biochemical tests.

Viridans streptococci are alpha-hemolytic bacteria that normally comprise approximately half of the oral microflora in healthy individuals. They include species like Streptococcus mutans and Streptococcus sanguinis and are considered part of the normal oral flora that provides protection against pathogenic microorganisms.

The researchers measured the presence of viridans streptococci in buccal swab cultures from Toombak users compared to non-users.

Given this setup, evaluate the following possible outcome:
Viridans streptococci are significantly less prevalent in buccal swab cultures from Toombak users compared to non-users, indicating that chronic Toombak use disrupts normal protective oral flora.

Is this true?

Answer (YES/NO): YES